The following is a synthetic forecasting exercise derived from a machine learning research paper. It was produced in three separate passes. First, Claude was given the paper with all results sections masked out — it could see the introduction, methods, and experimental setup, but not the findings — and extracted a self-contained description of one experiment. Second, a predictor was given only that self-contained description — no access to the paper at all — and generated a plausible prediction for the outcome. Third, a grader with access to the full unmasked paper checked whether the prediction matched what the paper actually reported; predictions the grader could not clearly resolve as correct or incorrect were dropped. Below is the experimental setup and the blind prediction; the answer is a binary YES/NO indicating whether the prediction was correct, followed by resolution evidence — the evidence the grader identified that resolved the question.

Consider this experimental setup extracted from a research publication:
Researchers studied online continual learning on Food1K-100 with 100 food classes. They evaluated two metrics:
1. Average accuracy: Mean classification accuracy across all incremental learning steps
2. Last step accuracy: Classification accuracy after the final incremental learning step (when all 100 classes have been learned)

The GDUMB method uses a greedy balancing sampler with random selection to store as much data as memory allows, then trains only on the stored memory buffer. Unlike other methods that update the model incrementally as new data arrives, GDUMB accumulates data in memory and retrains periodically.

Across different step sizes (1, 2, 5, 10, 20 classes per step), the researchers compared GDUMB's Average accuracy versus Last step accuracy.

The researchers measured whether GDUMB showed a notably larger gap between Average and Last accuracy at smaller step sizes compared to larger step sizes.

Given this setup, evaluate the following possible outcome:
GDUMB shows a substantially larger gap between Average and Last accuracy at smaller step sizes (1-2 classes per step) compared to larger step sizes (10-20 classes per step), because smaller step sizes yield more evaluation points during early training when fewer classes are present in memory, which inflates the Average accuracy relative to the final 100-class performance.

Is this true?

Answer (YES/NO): YES